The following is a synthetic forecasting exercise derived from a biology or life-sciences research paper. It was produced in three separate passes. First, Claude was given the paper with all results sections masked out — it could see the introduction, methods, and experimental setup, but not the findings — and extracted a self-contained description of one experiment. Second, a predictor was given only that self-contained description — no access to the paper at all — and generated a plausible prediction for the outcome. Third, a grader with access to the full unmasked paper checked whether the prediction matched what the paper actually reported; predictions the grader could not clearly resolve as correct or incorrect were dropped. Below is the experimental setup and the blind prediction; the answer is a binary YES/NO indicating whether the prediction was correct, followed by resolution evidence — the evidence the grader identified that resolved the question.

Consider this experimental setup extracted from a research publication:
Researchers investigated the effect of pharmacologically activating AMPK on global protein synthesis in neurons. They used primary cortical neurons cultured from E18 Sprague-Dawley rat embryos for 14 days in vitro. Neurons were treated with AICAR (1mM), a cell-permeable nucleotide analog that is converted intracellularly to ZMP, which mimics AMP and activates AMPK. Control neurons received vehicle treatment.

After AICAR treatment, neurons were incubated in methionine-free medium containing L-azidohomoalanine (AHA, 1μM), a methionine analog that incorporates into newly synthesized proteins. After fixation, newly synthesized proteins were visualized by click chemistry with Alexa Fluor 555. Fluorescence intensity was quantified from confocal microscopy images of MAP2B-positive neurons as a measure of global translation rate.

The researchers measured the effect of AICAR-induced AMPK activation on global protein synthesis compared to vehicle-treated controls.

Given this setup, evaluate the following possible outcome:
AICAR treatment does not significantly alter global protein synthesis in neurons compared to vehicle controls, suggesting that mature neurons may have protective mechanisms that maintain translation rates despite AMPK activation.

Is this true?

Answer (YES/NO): YES